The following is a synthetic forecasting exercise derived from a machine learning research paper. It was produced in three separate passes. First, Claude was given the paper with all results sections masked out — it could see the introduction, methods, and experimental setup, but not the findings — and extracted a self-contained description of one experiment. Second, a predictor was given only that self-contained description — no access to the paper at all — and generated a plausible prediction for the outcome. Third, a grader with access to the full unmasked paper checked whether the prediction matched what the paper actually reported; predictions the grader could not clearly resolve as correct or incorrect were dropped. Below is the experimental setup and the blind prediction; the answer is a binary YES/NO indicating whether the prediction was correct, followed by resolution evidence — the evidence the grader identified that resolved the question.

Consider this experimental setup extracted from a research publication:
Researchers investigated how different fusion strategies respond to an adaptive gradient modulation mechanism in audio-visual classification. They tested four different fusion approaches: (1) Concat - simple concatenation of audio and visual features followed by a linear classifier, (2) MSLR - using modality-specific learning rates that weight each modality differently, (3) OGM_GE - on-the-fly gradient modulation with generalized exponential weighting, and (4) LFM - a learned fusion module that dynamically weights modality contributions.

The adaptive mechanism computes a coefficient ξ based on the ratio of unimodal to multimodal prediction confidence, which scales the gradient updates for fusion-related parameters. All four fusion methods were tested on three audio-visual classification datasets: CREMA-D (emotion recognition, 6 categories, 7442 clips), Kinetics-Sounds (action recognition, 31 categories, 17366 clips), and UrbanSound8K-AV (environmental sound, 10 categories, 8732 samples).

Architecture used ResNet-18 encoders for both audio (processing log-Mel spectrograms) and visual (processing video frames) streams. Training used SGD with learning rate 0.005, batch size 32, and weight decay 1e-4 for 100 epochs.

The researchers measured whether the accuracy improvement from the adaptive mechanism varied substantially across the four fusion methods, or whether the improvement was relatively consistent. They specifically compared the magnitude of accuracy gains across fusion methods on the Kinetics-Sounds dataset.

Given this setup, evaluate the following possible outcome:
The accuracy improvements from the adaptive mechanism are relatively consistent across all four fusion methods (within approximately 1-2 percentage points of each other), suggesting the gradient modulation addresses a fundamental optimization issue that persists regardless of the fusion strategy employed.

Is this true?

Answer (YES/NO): NO